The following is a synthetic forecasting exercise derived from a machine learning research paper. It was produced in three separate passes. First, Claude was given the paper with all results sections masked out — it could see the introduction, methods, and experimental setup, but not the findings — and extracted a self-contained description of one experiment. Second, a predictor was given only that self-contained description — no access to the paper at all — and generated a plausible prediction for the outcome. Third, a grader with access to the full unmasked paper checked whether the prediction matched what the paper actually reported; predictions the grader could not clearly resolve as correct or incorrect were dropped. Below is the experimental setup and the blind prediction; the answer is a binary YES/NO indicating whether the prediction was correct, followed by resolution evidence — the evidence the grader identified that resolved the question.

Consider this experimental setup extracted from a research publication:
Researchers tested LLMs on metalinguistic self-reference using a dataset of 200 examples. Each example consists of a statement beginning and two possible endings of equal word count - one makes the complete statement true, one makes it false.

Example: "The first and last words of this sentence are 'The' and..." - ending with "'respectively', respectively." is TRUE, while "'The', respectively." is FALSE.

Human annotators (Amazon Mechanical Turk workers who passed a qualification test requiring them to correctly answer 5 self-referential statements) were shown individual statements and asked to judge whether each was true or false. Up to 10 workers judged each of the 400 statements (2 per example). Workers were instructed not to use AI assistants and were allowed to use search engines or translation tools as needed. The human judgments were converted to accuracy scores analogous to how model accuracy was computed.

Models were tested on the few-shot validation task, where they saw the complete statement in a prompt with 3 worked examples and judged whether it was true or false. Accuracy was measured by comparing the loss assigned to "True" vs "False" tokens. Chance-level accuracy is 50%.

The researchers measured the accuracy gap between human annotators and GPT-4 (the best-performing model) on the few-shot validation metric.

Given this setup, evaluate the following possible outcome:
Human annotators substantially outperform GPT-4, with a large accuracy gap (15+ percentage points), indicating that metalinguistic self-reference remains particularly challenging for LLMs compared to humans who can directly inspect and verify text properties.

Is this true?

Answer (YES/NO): YES